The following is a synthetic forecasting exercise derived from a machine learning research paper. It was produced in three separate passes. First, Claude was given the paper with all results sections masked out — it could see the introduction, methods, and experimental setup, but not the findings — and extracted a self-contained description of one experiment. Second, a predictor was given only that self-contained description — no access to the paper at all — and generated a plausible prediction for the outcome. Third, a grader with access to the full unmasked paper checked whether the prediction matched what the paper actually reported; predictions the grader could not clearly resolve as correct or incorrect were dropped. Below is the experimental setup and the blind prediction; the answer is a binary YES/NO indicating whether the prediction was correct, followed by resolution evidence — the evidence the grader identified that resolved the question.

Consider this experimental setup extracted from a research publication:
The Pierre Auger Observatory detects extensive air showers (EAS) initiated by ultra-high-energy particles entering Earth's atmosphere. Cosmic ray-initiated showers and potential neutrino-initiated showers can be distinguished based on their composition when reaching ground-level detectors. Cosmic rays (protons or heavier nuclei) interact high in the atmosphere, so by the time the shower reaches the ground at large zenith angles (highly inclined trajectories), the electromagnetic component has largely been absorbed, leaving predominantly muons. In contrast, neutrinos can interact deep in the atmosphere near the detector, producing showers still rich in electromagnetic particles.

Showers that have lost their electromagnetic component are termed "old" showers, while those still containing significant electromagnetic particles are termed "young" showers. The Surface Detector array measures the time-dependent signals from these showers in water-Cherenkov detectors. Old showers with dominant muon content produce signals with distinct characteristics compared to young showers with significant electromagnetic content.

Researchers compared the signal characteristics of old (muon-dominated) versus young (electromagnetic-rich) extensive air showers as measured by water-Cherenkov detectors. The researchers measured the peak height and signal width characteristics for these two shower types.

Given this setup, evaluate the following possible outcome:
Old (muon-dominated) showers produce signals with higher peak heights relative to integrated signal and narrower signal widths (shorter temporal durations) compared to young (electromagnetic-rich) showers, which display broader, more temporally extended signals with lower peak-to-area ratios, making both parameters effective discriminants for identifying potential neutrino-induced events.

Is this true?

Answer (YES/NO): YES